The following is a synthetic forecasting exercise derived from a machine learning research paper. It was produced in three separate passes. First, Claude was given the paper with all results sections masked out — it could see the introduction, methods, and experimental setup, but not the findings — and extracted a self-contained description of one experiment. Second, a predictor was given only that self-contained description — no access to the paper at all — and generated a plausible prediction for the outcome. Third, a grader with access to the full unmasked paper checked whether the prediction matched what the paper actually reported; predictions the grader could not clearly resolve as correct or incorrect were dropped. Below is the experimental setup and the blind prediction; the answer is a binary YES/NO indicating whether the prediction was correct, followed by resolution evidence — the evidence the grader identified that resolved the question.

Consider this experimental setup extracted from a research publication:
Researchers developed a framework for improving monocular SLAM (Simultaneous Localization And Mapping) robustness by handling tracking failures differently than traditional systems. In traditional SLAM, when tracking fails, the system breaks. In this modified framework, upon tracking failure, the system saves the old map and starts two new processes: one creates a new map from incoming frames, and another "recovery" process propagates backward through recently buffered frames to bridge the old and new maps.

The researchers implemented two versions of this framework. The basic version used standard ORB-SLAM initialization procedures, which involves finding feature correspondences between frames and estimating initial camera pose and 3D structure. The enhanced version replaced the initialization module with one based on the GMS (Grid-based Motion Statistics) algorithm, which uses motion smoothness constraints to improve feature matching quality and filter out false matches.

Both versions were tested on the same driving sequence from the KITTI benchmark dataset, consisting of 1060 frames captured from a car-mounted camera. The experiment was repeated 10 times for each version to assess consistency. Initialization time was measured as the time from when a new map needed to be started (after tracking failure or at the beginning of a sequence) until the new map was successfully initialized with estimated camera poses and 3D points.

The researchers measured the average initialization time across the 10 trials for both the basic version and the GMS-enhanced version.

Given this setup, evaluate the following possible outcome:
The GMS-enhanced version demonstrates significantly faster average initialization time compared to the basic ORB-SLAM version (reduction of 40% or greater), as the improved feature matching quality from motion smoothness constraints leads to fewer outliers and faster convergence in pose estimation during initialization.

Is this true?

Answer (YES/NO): YES